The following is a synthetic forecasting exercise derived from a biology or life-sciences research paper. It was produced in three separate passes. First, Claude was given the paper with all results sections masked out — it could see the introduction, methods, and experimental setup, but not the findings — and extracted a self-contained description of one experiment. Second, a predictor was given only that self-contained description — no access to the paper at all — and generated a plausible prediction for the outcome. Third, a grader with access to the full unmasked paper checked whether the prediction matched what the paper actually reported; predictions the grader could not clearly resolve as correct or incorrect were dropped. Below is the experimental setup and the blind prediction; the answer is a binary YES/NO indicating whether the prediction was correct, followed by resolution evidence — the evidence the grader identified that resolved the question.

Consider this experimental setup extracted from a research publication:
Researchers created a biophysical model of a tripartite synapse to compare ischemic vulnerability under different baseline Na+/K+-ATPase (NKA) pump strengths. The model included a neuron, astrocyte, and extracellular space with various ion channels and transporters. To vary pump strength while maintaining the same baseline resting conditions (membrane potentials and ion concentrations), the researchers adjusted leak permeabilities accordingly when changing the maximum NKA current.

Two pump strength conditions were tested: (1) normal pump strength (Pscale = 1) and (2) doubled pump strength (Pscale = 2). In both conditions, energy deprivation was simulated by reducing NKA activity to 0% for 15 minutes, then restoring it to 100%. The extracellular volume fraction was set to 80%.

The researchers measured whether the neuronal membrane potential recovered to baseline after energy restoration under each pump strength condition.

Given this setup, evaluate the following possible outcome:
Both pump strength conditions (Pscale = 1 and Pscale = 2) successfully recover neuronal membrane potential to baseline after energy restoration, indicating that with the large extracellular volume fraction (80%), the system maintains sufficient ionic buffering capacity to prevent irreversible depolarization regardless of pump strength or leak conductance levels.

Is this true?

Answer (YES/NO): NO